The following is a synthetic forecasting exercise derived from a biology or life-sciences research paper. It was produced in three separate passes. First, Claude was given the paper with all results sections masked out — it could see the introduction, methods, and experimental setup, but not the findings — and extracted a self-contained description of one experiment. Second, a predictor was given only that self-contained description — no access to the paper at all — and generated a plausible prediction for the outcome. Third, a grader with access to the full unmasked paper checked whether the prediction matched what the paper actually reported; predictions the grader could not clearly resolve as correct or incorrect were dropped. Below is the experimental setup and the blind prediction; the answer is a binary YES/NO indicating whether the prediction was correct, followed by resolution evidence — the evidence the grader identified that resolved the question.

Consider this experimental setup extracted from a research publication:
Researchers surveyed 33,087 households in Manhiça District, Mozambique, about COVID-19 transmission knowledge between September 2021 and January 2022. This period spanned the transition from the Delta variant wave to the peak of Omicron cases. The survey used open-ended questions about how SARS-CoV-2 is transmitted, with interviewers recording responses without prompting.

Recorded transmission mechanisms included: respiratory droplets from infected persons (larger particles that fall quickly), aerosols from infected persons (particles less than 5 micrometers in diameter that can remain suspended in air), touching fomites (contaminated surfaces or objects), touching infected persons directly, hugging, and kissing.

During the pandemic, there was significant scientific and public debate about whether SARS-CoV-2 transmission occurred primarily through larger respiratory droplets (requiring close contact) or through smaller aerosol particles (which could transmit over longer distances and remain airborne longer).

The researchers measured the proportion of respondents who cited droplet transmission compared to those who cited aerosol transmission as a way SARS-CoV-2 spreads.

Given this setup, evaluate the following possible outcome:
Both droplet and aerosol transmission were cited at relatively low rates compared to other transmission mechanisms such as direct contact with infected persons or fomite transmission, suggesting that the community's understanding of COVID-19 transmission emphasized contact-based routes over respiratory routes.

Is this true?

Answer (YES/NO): NO